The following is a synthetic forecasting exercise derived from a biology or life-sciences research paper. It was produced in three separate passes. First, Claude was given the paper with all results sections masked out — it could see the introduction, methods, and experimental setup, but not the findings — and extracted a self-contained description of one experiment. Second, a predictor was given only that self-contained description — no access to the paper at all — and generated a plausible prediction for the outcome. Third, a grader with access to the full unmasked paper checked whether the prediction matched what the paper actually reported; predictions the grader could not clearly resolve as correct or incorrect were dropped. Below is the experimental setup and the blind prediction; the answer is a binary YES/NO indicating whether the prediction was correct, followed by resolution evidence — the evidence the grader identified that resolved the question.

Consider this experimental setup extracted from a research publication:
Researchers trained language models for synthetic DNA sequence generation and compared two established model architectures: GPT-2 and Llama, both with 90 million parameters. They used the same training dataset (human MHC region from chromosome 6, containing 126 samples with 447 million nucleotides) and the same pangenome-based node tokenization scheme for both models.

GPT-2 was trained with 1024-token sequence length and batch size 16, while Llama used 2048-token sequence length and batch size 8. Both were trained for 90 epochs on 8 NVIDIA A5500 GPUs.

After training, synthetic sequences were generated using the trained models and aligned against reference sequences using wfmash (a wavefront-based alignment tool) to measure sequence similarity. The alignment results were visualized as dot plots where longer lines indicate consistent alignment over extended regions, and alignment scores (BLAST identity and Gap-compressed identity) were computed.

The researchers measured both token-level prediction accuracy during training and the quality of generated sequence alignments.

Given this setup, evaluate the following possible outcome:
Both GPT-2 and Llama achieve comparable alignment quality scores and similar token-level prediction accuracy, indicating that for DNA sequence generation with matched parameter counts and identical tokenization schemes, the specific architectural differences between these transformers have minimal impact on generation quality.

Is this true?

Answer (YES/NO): NO